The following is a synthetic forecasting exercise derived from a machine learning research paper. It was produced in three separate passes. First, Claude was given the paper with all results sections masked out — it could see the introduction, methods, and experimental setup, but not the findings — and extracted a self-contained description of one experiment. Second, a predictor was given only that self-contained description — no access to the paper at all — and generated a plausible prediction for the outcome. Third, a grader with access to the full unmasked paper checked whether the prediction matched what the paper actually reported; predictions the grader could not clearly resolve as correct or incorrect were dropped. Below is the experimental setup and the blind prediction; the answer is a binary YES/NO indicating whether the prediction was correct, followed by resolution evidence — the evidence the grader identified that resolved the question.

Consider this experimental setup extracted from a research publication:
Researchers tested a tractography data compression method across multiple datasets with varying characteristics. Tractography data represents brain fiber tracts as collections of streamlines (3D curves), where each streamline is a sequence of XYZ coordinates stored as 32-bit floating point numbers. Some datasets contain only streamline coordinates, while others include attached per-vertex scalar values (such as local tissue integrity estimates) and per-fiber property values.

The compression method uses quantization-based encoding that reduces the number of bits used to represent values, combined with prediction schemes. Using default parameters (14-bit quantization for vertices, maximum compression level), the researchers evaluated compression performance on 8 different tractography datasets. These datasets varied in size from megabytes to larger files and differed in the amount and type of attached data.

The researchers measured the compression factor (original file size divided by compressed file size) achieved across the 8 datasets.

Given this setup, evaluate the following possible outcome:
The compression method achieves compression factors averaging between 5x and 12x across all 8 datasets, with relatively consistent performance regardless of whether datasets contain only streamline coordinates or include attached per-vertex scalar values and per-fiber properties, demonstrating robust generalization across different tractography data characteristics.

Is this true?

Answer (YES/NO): NO